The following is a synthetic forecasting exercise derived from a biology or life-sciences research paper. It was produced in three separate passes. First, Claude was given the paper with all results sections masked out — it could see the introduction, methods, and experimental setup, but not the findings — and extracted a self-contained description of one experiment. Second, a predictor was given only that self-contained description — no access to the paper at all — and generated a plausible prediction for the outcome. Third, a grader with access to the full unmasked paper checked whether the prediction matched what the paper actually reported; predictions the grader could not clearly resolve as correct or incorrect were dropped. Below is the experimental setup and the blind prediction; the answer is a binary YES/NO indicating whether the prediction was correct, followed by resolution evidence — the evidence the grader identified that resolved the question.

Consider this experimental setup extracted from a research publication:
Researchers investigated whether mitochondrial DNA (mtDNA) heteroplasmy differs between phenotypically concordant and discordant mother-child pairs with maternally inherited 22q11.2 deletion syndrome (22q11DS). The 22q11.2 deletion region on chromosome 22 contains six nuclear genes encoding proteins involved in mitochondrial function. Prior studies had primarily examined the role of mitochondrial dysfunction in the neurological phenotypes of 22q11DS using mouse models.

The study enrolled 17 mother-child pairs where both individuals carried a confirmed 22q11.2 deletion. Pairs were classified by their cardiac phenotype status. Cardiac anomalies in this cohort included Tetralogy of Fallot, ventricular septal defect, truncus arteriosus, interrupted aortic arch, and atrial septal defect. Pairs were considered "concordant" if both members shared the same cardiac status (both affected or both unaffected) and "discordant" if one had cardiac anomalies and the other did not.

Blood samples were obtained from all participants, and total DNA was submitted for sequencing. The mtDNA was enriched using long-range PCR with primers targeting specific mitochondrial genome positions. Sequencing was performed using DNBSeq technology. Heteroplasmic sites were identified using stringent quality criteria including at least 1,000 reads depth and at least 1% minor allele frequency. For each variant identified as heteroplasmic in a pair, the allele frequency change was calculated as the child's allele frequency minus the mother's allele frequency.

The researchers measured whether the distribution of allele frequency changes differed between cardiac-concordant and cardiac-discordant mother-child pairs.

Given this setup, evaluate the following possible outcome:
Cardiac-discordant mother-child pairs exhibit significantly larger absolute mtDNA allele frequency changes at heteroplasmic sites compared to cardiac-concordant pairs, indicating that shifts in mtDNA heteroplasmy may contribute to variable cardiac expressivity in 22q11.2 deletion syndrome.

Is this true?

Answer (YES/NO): NO